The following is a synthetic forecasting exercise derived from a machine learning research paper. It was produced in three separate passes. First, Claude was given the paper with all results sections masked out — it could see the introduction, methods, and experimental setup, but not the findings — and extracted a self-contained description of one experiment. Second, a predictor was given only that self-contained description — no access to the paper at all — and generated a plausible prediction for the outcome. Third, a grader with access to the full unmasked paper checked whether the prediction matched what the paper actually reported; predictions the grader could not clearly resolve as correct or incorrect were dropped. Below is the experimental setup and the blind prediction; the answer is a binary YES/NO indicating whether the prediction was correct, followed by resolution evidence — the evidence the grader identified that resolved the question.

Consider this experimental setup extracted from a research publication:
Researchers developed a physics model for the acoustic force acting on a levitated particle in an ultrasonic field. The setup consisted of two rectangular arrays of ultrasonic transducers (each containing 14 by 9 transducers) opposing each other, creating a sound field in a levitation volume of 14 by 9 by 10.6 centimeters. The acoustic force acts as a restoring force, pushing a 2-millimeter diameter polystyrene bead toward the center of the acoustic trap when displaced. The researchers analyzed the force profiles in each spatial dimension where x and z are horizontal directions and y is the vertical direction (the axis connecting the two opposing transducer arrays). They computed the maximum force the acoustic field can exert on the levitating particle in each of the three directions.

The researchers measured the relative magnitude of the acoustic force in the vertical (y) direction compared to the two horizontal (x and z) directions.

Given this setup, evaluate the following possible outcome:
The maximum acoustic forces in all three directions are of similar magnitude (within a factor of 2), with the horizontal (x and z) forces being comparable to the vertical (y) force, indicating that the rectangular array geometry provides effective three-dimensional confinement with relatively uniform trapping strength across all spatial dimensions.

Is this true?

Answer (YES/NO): NO